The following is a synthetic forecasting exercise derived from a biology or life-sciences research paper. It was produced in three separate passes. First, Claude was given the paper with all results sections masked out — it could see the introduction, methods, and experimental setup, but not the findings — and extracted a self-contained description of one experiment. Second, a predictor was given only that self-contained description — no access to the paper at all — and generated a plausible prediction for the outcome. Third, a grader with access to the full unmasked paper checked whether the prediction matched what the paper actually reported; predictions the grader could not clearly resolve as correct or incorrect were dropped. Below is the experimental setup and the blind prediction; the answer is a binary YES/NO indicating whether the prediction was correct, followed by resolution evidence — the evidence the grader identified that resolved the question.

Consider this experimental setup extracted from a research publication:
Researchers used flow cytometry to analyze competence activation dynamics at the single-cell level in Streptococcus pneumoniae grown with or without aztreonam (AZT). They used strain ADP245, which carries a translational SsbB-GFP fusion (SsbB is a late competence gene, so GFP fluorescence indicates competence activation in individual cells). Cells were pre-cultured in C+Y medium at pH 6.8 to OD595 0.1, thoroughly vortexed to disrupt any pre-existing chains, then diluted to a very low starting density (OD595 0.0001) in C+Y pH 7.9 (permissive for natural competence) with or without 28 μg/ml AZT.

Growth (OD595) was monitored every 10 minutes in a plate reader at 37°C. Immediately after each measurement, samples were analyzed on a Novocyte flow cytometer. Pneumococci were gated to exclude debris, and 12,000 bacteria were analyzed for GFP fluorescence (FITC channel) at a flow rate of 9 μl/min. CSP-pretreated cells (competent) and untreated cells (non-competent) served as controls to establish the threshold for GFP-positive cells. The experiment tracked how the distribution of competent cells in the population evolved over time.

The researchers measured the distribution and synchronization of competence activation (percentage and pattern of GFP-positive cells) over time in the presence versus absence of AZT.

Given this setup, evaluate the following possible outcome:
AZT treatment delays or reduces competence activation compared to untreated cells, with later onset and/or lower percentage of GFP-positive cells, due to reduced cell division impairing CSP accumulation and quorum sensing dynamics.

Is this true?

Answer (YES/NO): NO